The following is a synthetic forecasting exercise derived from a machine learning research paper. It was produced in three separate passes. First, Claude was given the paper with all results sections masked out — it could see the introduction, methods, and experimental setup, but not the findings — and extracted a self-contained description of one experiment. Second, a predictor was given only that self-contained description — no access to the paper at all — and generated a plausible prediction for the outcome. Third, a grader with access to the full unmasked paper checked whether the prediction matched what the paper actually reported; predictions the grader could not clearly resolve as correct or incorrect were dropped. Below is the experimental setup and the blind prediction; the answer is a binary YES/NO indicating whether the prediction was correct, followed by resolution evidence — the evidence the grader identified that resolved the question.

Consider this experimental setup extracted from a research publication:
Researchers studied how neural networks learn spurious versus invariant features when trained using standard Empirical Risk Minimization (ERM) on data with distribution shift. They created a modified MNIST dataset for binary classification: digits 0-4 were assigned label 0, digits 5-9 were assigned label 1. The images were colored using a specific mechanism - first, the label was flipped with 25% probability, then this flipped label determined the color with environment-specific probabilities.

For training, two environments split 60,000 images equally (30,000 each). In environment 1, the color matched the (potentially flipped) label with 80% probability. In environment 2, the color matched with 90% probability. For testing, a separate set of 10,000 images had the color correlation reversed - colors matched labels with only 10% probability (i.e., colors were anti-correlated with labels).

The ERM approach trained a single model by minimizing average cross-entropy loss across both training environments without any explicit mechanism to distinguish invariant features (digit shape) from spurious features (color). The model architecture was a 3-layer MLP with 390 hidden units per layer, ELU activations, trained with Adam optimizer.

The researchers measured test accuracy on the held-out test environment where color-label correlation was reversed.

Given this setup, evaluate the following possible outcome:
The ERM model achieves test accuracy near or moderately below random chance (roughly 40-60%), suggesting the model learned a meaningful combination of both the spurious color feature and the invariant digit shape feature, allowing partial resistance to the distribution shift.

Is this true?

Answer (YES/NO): NO